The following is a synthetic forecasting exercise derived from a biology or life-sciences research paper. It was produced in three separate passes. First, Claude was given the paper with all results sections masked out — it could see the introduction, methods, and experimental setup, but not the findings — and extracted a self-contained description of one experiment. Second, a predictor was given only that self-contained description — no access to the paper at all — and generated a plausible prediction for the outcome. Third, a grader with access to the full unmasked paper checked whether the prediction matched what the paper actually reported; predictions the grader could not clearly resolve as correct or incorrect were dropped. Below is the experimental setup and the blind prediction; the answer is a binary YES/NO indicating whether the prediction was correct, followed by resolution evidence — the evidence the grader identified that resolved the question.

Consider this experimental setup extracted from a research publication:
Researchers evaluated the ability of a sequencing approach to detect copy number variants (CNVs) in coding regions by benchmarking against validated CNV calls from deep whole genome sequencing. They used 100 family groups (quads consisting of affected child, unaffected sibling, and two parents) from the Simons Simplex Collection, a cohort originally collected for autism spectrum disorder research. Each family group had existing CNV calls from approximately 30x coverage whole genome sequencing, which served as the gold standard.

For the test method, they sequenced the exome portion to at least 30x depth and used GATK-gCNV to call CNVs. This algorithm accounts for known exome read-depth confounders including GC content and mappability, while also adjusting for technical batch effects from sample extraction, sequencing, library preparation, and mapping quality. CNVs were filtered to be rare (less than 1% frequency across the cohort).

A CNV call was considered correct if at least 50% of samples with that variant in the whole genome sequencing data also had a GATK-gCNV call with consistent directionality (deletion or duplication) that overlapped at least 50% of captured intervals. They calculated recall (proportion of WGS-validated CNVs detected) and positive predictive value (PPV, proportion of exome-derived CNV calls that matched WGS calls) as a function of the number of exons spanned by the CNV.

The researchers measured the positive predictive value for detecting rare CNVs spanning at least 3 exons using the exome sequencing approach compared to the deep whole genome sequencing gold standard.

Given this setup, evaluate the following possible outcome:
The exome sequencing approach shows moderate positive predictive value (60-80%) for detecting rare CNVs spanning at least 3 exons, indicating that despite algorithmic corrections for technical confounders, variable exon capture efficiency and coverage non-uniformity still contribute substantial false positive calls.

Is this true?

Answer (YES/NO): NO